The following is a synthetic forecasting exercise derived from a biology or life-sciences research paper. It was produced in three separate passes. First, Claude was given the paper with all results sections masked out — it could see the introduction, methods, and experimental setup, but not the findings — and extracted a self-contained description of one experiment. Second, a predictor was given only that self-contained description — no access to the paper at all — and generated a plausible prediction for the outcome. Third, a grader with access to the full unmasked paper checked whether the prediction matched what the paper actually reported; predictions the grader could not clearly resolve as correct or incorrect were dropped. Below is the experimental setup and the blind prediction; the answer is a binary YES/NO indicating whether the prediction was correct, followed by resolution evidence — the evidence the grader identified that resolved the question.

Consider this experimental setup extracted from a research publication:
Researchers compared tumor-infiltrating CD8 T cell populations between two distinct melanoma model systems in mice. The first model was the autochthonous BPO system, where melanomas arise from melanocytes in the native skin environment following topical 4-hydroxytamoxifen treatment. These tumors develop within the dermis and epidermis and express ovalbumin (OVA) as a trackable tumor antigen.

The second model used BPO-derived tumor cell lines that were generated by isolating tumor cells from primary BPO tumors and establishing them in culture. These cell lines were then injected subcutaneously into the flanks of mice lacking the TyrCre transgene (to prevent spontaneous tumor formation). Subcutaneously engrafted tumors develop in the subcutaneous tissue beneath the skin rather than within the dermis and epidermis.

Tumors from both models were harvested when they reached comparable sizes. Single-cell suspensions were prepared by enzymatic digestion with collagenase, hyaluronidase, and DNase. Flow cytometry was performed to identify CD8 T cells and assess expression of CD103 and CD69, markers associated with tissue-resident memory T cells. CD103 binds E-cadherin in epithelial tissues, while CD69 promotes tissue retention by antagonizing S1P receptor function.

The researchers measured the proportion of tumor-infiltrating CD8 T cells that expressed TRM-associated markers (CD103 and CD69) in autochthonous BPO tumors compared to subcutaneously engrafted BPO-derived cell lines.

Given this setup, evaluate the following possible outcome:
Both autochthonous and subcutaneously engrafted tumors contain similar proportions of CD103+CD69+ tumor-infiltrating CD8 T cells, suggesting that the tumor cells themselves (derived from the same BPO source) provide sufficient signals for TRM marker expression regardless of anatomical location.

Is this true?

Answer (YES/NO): NO